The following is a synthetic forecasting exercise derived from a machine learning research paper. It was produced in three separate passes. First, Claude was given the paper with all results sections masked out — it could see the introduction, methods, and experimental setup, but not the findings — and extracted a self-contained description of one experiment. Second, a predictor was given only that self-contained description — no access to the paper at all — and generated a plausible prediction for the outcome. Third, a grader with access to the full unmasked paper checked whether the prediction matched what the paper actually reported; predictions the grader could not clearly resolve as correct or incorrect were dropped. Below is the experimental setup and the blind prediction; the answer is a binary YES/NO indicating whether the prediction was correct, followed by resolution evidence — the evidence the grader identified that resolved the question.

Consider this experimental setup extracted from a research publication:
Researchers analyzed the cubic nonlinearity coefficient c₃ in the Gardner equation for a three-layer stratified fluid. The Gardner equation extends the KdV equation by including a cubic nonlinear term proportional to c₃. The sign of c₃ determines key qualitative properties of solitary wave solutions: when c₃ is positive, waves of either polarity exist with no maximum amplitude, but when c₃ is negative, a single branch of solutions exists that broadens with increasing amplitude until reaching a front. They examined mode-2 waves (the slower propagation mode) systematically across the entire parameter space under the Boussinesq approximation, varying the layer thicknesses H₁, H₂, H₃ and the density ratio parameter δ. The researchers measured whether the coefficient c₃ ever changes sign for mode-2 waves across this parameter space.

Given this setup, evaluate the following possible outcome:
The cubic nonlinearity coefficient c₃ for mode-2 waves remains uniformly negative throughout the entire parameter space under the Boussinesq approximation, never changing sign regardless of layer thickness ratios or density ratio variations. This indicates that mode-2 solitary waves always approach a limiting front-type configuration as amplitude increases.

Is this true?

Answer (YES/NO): YES